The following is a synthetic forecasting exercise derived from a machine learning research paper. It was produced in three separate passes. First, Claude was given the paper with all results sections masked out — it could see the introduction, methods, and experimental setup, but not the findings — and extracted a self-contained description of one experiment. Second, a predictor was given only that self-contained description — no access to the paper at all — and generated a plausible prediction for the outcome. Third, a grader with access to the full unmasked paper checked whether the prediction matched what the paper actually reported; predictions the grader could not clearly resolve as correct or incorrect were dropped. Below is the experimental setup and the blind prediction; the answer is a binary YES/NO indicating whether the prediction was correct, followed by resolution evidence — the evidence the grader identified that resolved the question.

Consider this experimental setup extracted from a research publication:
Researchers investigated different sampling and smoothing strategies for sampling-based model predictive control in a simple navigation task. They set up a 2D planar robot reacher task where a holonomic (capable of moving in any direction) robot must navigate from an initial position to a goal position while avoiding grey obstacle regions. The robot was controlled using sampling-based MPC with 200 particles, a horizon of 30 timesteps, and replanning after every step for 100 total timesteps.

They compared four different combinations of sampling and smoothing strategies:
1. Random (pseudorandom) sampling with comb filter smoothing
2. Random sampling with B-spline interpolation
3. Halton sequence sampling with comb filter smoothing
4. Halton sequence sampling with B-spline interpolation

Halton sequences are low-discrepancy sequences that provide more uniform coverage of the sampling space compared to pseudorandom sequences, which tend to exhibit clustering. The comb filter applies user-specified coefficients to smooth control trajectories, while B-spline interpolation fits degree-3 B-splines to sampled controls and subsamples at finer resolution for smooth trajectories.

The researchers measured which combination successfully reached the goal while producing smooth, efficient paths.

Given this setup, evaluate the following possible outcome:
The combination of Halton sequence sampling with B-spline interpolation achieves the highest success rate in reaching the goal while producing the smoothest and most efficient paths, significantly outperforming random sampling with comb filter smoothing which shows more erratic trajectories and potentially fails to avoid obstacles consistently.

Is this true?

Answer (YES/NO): YES